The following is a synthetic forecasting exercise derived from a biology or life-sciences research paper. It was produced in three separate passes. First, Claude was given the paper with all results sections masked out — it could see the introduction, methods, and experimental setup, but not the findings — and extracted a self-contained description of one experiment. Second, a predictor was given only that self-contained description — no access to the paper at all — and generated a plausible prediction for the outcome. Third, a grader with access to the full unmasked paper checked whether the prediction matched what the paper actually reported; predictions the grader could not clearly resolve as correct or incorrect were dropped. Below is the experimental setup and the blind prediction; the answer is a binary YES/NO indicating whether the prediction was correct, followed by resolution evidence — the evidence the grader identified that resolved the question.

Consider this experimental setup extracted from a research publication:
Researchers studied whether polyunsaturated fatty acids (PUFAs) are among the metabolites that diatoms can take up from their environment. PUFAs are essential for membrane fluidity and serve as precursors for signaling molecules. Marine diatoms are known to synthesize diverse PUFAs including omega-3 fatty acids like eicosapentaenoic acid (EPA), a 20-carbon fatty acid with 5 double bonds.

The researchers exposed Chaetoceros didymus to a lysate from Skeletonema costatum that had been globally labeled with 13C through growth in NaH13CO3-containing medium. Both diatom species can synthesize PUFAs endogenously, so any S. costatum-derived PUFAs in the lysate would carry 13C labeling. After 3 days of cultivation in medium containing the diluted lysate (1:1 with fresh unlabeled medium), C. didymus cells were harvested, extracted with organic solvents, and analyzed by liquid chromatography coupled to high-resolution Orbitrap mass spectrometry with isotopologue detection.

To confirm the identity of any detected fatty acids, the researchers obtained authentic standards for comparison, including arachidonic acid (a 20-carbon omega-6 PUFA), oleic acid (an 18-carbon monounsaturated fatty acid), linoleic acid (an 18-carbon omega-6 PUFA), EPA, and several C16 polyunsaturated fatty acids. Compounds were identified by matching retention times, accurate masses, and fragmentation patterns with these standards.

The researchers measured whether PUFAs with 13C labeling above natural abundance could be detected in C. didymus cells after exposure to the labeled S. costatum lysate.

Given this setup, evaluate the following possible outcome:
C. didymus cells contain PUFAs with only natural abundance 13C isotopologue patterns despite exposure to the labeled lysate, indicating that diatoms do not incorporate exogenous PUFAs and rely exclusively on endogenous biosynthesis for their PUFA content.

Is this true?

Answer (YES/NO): NO